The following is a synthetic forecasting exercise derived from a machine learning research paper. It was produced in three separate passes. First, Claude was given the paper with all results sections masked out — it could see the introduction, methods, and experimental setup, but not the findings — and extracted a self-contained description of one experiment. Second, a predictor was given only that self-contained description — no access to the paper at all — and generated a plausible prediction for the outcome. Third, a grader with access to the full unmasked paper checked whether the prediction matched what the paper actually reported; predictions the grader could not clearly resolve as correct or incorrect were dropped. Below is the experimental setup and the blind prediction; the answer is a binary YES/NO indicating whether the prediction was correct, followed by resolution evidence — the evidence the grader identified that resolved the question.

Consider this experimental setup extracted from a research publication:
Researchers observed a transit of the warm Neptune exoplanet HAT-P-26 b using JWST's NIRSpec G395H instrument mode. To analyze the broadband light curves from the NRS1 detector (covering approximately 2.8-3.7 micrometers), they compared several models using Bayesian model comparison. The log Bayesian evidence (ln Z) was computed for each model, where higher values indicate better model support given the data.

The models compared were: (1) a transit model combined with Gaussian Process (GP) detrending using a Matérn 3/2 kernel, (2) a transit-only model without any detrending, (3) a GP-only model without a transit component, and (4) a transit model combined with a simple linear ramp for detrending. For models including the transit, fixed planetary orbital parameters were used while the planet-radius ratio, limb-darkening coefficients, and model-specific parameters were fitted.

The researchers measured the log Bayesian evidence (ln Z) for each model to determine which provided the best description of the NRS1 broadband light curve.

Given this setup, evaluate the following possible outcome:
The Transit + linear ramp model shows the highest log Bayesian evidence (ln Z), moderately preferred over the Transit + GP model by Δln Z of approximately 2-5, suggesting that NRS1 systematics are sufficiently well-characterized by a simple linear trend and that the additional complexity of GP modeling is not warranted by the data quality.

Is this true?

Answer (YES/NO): NO